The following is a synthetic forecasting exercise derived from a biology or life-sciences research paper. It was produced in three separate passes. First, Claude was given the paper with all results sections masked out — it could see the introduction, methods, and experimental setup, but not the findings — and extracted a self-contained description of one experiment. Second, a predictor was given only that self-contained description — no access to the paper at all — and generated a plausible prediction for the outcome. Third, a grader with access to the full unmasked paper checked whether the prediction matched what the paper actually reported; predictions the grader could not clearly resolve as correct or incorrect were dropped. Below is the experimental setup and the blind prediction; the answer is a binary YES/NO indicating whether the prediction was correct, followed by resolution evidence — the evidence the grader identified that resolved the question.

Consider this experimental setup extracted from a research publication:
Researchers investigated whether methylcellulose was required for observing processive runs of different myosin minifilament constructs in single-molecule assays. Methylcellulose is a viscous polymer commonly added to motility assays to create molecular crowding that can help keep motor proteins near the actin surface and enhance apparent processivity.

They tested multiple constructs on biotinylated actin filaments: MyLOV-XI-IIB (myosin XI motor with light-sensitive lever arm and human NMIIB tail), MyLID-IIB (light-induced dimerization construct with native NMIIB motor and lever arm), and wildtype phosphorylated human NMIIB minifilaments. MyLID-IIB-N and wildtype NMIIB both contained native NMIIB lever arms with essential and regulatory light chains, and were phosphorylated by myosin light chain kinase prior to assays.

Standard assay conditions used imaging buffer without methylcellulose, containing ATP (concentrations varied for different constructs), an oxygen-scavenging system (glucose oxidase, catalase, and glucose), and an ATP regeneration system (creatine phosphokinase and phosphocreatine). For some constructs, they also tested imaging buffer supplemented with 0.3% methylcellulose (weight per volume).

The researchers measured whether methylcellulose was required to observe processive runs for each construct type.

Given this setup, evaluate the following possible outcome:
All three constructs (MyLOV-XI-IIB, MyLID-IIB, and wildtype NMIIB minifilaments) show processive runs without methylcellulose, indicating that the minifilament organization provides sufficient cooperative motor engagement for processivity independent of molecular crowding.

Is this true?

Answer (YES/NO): NO